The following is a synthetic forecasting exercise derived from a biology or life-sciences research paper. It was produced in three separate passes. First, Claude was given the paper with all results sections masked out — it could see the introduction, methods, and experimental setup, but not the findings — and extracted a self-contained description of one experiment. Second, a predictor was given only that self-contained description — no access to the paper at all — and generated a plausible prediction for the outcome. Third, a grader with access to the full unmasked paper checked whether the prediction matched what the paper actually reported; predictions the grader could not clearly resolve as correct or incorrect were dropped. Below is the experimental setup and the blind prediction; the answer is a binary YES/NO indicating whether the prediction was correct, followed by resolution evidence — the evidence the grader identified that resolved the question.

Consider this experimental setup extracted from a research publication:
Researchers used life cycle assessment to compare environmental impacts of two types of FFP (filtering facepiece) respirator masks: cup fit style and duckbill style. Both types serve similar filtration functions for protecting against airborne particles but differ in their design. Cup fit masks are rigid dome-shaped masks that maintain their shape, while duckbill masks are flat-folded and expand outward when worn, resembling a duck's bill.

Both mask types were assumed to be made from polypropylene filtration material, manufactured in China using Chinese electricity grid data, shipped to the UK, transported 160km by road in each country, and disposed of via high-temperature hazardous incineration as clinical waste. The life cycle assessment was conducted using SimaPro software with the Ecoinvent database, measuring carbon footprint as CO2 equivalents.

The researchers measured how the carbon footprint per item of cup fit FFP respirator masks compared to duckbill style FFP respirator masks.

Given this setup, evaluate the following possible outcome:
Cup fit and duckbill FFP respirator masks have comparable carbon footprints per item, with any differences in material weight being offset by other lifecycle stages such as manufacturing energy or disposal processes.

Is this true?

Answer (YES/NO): NO